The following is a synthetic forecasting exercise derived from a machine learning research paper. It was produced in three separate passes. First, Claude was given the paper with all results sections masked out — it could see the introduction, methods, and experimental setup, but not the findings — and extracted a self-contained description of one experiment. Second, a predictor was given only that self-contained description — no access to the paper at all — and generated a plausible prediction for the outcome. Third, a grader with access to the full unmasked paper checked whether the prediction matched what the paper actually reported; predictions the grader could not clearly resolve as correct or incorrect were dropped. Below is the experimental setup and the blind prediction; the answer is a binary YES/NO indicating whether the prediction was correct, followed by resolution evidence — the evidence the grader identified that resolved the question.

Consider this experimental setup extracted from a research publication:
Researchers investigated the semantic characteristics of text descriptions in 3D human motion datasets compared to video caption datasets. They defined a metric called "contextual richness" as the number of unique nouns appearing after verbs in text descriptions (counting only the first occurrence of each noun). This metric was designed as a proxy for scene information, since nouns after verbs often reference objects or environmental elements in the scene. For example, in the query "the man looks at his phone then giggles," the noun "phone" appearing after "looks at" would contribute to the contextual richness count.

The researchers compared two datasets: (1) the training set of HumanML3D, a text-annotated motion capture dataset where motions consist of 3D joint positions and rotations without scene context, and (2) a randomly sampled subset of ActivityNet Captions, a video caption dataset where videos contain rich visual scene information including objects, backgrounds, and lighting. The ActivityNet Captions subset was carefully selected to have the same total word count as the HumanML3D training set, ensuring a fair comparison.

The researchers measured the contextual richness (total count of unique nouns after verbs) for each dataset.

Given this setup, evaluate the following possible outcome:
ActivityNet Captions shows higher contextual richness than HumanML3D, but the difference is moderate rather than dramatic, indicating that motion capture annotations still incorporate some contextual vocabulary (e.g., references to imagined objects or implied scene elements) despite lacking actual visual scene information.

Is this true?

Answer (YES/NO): NO